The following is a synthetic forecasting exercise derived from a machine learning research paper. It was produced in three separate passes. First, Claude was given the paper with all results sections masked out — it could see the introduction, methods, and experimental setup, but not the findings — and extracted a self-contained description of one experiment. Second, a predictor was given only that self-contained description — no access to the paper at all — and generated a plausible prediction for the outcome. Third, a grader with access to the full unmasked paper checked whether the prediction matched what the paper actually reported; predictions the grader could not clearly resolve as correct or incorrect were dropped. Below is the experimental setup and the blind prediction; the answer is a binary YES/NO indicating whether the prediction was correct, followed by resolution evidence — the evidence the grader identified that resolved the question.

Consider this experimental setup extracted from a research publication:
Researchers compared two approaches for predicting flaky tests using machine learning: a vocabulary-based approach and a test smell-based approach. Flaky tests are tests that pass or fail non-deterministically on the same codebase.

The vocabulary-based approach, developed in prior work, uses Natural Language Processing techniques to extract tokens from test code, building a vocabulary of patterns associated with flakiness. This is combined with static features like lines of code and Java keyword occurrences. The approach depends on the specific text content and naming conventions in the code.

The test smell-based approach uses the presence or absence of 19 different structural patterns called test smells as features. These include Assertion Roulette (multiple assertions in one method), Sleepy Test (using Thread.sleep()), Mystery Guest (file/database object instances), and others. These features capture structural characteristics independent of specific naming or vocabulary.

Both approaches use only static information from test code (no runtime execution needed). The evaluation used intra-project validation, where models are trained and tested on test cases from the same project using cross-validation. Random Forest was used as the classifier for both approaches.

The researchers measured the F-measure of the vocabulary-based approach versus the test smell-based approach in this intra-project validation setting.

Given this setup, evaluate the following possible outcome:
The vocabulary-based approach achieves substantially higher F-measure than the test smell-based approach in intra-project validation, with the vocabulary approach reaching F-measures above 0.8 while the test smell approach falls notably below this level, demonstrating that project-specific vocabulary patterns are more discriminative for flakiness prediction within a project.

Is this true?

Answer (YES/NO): NO